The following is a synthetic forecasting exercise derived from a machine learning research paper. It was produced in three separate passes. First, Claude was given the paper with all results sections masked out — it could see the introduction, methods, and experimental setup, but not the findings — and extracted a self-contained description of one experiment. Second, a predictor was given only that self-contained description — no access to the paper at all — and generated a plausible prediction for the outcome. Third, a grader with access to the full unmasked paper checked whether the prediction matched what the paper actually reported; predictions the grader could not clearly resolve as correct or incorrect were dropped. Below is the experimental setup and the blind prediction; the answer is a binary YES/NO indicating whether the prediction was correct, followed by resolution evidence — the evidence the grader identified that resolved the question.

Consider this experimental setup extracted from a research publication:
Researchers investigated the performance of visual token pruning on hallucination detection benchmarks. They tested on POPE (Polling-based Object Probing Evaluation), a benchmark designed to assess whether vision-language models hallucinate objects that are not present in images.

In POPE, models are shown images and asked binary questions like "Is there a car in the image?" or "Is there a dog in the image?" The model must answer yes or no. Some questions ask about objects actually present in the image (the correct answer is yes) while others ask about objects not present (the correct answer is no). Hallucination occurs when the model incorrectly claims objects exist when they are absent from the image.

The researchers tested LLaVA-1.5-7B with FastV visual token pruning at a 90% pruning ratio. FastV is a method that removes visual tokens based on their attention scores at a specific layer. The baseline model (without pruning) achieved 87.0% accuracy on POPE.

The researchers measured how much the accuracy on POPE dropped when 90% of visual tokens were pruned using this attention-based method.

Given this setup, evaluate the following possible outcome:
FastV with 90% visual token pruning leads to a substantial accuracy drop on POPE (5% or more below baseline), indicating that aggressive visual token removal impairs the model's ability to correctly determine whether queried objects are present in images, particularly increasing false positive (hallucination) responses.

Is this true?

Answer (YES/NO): YES